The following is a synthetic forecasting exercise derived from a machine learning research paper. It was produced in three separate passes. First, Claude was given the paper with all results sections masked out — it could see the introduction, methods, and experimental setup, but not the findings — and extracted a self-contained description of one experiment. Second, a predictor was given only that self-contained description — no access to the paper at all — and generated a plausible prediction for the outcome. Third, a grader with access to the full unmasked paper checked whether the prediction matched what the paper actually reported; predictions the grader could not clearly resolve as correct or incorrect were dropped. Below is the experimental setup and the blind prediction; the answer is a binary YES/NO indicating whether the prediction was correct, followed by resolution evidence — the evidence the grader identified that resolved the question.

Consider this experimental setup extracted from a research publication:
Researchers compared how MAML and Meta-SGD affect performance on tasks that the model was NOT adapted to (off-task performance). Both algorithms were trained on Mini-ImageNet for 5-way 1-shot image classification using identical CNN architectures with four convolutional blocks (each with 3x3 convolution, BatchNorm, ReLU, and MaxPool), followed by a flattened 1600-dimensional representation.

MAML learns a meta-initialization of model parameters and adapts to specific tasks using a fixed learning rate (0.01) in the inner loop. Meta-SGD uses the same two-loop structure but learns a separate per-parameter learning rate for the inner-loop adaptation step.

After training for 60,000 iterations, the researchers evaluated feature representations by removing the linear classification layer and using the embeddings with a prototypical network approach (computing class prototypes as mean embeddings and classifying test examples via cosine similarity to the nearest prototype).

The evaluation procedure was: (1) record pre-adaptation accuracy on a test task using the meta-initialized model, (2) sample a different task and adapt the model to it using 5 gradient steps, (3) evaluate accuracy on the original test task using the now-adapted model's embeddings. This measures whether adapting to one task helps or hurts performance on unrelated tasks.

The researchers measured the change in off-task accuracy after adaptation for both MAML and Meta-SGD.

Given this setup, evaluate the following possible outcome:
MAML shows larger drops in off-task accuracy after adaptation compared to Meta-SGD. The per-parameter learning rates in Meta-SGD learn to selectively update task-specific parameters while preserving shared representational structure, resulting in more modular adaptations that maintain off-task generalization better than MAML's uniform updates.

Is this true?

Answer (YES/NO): NO